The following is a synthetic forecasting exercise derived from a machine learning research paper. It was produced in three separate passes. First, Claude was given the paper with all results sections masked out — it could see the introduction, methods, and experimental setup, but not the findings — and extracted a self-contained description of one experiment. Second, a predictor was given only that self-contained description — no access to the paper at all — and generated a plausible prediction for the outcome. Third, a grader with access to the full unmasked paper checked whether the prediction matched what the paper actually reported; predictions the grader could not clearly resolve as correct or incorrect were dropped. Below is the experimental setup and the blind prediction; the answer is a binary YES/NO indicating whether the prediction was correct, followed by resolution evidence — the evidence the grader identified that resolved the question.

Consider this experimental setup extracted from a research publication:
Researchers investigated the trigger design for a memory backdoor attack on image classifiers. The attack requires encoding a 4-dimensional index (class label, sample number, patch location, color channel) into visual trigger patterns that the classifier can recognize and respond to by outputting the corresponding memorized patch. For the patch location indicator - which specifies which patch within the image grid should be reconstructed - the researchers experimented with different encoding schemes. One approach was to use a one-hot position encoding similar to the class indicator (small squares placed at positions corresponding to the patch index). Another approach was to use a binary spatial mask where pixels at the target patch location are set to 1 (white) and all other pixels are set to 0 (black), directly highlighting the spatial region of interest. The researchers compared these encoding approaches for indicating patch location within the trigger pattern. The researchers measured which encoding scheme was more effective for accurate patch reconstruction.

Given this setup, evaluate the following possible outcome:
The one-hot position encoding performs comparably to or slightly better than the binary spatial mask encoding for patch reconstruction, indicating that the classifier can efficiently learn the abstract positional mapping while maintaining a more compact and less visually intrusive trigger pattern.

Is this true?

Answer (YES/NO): NO